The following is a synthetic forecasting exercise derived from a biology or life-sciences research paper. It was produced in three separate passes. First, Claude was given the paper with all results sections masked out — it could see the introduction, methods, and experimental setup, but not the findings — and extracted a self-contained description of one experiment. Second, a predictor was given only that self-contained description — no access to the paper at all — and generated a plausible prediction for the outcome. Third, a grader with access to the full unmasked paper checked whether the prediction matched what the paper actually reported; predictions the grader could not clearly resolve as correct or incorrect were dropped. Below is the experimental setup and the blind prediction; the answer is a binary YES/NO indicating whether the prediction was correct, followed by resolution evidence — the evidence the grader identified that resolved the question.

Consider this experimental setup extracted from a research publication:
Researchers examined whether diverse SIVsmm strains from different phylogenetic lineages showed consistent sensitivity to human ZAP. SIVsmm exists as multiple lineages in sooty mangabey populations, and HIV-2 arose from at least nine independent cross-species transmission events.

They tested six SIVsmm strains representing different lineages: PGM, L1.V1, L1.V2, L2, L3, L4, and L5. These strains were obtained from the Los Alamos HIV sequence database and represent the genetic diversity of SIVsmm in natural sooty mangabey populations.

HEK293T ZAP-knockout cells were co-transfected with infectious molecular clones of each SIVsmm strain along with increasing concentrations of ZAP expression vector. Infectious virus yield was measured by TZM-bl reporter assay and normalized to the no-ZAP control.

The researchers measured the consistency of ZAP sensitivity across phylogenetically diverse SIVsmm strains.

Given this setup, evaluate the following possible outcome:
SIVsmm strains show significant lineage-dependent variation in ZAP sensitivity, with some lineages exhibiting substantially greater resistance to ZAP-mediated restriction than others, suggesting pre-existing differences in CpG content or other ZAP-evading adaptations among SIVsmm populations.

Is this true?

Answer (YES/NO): NO